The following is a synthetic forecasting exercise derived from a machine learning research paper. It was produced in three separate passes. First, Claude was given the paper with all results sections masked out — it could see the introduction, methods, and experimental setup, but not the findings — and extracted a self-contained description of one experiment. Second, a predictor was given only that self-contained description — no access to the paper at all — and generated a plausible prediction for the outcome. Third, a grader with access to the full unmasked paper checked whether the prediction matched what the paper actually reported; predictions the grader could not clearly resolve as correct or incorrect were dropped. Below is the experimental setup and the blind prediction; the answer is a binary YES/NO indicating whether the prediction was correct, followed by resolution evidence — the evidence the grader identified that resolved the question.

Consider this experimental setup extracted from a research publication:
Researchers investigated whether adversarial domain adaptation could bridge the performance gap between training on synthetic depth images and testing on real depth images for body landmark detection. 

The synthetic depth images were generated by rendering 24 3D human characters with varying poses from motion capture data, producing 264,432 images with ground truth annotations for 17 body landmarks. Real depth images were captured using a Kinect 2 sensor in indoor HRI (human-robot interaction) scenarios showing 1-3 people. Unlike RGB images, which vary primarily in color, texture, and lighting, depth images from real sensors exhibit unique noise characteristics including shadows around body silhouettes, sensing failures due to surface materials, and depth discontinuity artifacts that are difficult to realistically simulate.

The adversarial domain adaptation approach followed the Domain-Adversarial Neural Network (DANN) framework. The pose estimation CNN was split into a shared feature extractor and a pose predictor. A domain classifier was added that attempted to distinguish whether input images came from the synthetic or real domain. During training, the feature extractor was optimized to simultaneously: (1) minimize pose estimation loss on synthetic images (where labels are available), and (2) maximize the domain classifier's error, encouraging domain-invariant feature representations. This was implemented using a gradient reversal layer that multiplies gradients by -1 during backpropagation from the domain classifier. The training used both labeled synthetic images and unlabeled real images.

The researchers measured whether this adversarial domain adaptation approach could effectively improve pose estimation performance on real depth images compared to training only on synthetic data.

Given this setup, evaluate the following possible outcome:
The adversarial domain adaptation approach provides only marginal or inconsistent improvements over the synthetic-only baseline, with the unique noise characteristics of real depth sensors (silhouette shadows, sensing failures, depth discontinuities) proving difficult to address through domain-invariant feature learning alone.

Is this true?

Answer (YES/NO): YES